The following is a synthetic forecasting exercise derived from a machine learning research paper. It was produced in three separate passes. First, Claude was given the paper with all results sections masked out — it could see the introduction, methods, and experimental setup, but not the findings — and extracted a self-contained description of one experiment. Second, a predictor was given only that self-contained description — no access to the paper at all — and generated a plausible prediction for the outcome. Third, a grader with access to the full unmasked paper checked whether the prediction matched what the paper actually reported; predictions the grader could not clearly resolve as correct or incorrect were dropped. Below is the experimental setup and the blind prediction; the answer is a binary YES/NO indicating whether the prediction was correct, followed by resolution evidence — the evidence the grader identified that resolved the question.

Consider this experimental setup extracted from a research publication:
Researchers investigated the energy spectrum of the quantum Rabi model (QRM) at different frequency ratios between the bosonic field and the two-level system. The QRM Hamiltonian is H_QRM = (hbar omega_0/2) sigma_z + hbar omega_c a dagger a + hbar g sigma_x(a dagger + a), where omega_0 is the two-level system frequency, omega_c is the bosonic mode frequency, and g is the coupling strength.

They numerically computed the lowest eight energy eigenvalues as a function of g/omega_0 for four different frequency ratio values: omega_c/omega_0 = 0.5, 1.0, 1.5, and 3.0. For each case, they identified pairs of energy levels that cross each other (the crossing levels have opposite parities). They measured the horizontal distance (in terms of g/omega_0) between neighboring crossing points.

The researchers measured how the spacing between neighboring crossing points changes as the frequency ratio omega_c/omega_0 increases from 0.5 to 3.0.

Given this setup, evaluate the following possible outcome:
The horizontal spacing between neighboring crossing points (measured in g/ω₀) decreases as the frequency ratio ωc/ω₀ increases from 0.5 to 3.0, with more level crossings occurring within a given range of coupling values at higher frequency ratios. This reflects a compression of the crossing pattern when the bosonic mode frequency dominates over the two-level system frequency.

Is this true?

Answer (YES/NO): NO